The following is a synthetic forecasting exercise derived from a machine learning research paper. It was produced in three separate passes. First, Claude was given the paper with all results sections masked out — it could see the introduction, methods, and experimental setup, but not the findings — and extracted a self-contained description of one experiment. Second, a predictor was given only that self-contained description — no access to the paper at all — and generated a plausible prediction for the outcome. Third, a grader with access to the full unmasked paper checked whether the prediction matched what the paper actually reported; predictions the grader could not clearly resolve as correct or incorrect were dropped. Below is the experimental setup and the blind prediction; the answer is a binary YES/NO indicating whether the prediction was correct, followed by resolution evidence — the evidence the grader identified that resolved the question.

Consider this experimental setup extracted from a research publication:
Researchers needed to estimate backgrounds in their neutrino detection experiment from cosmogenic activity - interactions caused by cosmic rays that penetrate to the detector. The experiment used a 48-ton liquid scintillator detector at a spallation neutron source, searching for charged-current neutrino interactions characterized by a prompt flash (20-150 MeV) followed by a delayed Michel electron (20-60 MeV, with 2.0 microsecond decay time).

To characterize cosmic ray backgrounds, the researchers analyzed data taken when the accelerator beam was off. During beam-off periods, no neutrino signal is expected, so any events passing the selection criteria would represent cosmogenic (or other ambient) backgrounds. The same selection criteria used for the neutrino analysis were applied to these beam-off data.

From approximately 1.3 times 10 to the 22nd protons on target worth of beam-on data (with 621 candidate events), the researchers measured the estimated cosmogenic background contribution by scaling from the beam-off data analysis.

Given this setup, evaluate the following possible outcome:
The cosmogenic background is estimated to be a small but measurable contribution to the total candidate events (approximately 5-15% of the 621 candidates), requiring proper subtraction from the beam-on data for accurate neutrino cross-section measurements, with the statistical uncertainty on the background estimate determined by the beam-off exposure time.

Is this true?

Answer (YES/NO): NO